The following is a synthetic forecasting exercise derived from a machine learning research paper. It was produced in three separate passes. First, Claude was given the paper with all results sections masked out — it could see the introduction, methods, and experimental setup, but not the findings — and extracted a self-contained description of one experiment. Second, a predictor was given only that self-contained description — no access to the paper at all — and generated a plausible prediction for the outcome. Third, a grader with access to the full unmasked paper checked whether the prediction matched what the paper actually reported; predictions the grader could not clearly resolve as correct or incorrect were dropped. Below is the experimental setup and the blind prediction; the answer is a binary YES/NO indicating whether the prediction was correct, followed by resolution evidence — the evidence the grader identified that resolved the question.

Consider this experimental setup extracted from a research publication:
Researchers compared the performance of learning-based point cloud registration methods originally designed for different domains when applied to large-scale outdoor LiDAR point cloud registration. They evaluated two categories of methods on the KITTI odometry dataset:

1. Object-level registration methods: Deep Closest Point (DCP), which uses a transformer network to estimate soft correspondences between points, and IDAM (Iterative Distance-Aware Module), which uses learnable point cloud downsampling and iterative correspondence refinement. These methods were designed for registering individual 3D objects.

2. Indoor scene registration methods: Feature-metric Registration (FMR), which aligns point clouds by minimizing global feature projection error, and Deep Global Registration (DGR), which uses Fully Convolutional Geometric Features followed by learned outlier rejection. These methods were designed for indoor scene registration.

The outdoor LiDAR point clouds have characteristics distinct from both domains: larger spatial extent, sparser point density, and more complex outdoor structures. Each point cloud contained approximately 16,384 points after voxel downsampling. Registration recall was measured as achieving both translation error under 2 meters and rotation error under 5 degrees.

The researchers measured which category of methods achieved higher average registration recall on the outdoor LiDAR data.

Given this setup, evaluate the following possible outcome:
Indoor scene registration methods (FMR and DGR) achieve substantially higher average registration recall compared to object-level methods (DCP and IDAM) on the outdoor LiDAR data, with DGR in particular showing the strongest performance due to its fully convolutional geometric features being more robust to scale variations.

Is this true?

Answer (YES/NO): YES